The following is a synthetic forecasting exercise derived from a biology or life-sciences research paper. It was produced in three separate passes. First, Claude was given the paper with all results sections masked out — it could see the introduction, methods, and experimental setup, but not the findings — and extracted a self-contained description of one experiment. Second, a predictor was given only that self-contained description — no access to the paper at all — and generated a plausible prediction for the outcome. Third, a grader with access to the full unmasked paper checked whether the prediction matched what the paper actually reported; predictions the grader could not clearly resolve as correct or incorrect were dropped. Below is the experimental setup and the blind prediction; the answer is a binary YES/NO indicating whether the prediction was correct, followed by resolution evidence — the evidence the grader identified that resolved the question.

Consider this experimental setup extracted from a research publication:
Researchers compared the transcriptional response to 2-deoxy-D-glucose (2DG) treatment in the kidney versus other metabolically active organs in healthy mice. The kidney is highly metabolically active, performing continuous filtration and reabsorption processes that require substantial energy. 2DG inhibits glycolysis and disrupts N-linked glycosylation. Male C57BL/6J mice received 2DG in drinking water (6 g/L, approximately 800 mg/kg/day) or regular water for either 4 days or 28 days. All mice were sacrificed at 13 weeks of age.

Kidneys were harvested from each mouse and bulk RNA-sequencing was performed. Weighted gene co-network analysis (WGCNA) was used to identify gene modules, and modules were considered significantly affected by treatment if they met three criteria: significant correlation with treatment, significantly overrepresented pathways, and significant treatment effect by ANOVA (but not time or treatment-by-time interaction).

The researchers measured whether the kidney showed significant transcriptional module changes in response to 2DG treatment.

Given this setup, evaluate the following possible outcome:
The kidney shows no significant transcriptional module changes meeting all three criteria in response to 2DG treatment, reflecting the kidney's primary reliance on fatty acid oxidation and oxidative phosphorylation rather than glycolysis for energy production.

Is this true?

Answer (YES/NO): NO